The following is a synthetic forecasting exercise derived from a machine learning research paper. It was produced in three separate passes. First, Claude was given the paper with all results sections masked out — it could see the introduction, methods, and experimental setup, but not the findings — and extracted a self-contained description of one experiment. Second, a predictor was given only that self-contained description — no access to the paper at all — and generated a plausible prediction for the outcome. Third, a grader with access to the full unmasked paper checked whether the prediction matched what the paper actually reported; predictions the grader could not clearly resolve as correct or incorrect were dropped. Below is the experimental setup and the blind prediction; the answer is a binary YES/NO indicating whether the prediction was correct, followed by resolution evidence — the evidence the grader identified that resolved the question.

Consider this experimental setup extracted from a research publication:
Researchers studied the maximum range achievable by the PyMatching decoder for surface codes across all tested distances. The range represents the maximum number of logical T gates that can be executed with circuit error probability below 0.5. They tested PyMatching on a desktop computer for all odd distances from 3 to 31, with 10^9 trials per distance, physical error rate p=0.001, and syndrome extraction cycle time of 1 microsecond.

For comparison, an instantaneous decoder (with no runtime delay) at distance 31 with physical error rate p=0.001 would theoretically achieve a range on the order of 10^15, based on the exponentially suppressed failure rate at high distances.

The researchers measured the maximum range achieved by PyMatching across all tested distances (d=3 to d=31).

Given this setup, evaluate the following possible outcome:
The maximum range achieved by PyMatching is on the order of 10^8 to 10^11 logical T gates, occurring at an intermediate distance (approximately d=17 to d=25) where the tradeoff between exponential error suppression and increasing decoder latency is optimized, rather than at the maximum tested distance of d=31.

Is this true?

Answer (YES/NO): NO